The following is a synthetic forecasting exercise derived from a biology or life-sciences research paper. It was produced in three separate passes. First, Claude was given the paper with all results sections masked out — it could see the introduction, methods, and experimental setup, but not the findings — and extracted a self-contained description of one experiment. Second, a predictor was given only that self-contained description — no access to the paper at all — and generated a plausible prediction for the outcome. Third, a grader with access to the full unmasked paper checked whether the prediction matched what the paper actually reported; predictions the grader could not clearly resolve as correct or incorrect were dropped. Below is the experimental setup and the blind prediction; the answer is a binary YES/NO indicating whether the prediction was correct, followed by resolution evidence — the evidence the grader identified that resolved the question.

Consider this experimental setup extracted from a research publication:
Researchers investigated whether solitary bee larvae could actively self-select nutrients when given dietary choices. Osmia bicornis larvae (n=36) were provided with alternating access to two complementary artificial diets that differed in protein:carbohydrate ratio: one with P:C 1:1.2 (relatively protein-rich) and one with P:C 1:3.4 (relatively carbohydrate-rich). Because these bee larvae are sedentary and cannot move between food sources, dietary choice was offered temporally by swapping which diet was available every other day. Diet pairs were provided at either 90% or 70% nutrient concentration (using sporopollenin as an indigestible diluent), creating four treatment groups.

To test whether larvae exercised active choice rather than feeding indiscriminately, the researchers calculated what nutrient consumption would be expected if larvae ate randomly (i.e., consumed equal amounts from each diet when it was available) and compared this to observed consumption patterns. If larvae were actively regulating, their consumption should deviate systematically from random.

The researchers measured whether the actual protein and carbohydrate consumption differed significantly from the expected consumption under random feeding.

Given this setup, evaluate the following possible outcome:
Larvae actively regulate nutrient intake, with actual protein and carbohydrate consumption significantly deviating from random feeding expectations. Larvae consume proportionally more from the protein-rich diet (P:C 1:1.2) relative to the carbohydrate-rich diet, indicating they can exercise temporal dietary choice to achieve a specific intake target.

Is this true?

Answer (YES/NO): NO